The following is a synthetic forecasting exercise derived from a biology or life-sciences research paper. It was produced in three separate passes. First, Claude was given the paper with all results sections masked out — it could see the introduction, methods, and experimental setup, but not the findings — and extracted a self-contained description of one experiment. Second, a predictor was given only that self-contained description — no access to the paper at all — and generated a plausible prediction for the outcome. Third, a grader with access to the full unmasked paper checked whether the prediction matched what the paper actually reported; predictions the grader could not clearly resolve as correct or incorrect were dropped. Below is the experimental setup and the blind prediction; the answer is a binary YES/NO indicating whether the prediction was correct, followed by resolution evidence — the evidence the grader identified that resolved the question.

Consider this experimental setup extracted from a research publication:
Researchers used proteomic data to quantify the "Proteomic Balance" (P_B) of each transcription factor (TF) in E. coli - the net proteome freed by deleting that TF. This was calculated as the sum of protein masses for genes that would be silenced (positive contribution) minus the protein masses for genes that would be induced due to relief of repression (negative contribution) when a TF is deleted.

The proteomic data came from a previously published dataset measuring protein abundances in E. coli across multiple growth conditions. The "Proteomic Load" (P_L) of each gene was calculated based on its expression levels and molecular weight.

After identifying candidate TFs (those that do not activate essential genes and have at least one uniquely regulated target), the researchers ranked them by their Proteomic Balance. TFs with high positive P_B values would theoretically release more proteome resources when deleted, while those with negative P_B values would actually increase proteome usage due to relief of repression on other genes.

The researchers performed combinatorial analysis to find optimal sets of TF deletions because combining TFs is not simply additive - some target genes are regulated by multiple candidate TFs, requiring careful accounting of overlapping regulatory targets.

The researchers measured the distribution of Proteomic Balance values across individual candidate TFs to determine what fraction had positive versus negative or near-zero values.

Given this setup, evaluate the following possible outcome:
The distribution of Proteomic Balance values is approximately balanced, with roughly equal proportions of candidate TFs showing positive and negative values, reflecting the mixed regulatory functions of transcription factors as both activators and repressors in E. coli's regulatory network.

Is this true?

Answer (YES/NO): NO